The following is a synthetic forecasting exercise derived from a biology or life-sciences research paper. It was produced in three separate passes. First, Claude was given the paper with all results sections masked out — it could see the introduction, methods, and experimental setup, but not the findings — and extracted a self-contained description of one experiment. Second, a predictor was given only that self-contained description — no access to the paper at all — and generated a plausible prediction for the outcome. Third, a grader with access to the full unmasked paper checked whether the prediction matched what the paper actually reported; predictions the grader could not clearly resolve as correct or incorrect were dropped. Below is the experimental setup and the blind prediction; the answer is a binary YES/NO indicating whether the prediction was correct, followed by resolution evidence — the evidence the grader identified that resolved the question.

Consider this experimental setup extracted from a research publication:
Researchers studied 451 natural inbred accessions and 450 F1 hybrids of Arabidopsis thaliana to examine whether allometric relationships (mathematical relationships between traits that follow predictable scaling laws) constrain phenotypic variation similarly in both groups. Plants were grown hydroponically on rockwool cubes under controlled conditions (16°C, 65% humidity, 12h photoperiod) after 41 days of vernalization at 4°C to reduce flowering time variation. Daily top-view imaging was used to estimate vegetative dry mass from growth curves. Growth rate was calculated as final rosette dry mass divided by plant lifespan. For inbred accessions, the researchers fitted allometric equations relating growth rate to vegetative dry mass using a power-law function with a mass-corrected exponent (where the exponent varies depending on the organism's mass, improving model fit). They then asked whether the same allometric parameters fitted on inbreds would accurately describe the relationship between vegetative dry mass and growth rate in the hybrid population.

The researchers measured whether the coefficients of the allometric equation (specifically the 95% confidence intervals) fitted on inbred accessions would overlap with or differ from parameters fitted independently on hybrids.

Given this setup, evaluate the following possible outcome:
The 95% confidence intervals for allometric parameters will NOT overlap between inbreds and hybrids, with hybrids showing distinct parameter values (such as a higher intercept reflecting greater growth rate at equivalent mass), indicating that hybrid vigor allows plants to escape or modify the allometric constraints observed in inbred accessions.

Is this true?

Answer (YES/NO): NO